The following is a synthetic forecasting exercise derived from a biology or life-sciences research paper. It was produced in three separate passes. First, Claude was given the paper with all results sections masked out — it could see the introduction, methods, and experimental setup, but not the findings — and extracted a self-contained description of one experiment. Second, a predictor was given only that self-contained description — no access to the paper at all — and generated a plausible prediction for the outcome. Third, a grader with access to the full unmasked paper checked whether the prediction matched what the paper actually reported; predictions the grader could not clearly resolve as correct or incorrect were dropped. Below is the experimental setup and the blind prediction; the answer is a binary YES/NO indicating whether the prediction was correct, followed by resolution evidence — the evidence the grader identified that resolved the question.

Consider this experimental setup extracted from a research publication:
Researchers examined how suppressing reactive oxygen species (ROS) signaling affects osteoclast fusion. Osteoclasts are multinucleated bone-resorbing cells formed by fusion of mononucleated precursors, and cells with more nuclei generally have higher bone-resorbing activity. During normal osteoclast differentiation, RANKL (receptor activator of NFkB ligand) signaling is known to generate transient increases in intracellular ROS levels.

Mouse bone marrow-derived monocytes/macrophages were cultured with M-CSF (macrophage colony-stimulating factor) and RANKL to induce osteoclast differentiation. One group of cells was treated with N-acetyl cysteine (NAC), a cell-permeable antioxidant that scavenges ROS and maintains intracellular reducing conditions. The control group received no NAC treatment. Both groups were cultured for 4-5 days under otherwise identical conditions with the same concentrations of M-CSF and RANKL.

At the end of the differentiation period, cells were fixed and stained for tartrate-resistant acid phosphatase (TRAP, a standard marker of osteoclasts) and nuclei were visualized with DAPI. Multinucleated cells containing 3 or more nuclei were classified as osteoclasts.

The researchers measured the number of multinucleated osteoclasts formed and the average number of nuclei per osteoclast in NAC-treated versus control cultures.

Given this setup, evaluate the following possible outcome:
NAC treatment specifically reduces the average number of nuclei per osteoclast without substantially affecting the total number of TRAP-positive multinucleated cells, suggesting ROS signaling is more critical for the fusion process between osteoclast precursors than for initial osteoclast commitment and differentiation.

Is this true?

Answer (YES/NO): NO